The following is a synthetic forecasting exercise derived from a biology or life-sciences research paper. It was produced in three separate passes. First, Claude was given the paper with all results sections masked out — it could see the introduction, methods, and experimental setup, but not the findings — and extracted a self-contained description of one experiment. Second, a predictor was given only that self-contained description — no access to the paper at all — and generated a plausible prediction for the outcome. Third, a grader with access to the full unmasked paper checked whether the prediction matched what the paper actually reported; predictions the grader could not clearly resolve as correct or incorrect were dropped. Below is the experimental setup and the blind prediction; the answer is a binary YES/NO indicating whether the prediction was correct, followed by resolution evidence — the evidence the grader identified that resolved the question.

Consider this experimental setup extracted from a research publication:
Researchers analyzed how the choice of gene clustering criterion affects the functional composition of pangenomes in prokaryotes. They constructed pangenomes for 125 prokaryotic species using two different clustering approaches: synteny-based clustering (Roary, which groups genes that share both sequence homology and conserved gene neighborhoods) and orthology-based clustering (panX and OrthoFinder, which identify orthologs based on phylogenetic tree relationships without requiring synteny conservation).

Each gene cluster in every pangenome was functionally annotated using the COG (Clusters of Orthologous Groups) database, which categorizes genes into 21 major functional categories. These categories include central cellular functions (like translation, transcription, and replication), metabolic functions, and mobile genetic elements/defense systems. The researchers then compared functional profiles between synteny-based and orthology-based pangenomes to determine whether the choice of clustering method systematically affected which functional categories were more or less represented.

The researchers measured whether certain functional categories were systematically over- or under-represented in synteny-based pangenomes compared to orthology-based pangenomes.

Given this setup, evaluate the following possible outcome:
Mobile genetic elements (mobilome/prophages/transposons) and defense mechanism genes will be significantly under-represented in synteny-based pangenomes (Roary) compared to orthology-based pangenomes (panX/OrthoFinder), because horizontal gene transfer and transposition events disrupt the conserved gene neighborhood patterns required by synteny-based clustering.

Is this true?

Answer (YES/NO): NO